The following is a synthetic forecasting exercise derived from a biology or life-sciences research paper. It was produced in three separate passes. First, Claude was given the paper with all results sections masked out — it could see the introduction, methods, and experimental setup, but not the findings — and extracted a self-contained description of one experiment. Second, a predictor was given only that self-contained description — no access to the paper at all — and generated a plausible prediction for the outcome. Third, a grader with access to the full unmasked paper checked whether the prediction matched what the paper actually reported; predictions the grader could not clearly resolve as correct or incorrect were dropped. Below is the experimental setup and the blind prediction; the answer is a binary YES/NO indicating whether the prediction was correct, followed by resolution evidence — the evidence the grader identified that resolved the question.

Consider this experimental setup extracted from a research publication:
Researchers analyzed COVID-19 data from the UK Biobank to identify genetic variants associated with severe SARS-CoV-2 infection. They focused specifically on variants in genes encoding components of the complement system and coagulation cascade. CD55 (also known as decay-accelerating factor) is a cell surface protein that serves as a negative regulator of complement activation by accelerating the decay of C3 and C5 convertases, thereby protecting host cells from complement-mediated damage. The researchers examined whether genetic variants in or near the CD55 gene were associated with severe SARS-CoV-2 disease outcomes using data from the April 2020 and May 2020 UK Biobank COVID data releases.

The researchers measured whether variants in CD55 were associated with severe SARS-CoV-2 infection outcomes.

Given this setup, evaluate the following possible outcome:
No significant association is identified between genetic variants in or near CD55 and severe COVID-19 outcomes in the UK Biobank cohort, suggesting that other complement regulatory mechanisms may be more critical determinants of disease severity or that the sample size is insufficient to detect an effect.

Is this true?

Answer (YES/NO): NO